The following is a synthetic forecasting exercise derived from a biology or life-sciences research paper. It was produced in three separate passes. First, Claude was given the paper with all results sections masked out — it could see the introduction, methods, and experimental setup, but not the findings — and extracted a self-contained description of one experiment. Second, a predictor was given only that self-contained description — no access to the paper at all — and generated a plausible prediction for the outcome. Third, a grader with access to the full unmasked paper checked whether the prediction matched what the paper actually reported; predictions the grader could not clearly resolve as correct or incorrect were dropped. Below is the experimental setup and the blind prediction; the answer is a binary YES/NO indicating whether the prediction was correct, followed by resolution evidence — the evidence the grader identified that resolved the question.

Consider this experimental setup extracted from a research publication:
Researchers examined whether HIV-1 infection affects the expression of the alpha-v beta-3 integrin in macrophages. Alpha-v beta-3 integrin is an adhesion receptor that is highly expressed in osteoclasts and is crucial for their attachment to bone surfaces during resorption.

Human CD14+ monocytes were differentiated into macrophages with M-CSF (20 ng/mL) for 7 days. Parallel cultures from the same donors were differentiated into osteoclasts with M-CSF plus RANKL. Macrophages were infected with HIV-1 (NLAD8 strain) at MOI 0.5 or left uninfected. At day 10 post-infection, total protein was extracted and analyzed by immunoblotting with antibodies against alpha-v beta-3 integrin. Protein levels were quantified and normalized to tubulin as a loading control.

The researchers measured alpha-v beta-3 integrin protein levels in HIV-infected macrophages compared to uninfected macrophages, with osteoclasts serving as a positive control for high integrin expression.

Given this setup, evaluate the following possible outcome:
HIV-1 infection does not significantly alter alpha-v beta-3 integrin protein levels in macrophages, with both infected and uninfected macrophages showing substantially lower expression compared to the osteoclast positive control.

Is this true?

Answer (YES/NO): NO